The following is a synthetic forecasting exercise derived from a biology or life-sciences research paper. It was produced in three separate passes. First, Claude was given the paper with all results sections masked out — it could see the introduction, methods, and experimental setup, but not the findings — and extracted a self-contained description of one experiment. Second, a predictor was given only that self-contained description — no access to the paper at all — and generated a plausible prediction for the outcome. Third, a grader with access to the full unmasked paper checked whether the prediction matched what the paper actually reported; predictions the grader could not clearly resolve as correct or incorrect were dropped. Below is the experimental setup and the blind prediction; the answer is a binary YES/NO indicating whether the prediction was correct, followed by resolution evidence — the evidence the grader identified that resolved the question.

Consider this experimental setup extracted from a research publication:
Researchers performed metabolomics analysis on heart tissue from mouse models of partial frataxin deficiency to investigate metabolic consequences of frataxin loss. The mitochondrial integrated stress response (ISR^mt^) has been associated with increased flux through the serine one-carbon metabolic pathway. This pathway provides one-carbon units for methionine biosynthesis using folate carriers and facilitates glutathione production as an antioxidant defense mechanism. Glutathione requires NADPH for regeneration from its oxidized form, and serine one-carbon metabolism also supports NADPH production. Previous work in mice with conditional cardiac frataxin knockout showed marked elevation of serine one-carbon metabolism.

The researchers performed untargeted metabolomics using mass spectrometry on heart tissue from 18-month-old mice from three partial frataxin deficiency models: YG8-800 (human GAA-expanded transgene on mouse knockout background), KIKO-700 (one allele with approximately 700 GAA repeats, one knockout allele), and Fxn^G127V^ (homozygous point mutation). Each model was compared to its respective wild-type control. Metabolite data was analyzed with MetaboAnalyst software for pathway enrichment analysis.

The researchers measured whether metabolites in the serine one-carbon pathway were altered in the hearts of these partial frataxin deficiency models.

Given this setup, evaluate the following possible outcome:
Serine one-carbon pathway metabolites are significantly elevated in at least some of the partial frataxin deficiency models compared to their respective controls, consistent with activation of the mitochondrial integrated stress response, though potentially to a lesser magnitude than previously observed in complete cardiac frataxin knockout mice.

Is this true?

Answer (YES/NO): NO